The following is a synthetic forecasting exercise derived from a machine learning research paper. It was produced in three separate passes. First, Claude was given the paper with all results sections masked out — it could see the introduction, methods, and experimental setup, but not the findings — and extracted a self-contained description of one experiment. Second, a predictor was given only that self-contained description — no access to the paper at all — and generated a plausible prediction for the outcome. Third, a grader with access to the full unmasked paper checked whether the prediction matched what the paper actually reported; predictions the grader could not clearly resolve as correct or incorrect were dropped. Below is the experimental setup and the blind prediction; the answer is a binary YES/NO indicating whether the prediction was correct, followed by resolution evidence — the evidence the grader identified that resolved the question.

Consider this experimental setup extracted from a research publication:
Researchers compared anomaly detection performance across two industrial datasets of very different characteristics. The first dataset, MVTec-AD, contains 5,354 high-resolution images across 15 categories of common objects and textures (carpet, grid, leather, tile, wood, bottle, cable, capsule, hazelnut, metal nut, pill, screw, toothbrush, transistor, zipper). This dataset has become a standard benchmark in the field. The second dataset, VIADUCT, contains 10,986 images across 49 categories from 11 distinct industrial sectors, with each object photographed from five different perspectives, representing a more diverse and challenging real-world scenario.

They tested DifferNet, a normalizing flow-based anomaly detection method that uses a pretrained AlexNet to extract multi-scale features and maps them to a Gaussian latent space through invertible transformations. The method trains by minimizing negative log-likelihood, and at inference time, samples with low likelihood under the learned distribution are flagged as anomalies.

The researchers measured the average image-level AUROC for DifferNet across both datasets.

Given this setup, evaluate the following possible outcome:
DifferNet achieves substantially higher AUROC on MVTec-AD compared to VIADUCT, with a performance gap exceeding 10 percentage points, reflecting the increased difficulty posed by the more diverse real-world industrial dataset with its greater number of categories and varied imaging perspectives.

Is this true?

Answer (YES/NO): YES